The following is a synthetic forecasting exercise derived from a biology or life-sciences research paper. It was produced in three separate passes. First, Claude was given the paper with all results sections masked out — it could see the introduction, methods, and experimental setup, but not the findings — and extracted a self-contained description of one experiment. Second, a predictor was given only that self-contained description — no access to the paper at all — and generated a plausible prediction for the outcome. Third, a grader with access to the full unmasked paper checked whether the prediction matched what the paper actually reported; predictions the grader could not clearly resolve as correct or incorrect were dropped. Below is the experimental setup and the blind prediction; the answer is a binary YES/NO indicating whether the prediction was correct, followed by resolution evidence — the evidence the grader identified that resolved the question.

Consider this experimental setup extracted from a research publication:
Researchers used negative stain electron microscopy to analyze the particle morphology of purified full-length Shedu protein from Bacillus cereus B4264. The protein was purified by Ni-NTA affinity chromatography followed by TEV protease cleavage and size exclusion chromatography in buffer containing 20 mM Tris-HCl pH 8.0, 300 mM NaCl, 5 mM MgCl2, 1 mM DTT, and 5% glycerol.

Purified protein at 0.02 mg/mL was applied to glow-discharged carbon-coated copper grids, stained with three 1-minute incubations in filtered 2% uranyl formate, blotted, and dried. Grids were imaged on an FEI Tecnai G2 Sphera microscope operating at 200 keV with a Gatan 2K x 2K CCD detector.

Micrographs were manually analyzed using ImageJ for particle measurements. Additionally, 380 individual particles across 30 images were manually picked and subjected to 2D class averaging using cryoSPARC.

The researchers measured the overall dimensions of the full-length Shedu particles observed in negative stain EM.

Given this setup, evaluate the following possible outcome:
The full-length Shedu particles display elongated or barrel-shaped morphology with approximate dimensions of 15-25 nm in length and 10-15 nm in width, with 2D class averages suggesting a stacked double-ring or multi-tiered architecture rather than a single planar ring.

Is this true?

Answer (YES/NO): NO